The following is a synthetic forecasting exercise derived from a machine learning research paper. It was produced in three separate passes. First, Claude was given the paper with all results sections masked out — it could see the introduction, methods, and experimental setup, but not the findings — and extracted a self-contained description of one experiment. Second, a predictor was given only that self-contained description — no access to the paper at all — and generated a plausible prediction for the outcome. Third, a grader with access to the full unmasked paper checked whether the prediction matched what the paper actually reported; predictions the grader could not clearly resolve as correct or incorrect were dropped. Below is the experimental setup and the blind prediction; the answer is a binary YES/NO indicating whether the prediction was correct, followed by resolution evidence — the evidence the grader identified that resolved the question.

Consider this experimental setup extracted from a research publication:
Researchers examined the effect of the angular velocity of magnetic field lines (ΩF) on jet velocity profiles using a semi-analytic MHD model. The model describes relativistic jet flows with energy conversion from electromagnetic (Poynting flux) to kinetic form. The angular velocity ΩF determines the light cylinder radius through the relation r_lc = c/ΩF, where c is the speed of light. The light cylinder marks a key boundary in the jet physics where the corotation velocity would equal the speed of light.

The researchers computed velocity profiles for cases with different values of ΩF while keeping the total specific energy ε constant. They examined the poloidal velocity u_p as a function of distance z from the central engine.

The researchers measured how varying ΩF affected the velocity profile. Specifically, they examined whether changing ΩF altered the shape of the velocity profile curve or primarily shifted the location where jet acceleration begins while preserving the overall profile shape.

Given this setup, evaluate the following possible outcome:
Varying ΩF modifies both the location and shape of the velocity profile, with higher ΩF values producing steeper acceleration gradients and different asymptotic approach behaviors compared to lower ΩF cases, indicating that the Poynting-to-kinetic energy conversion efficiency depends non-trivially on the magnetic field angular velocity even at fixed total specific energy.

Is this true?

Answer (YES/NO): NO